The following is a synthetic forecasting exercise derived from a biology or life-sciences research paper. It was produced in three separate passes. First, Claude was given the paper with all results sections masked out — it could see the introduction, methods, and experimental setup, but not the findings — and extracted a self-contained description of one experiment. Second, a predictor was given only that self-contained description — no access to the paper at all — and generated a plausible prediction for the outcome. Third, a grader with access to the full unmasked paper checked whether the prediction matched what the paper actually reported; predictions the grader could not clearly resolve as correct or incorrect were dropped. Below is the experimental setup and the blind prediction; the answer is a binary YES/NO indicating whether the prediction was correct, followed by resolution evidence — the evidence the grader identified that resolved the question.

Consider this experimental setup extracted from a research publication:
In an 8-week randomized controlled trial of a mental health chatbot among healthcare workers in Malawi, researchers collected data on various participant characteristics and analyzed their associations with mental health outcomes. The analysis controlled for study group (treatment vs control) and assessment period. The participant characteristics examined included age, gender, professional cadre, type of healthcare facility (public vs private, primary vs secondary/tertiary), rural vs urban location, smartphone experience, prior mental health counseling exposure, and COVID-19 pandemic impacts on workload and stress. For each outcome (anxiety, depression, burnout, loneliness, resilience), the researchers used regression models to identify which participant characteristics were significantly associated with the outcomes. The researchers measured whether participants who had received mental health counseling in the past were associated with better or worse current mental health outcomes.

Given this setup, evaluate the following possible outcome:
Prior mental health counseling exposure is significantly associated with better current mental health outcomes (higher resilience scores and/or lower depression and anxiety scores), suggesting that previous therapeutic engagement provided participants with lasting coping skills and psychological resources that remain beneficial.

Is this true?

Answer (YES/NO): NO